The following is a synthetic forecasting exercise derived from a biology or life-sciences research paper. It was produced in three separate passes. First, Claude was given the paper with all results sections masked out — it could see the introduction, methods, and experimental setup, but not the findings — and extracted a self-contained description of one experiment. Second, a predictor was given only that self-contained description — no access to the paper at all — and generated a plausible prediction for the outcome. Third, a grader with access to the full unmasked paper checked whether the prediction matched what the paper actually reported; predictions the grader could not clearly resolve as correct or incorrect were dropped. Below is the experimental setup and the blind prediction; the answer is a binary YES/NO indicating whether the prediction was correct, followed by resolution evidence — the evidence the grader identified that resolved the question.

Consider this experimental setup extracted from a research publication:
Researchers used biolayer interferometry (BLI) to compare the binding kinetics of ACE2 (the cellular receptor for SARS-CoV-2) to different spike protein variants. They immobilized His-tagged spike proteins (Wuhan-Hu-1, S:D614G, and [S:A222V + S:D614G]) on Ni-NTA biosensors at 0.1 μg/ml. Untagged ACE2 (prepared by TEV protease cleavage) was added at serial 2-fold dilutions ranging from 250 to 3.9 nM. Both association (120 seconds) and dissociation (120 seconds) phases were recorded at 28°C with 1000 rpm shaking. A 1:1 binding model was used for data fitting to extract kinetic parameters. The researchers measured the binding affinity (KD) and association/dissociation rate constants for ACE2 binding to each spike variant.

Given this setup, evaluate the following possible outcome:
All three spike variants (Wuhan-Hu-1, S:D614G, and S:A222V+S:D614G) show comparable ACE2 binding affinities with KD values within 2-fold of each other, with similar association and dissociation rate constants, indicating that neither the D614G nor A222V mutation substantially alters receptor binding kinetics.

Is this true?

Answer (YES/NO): NO